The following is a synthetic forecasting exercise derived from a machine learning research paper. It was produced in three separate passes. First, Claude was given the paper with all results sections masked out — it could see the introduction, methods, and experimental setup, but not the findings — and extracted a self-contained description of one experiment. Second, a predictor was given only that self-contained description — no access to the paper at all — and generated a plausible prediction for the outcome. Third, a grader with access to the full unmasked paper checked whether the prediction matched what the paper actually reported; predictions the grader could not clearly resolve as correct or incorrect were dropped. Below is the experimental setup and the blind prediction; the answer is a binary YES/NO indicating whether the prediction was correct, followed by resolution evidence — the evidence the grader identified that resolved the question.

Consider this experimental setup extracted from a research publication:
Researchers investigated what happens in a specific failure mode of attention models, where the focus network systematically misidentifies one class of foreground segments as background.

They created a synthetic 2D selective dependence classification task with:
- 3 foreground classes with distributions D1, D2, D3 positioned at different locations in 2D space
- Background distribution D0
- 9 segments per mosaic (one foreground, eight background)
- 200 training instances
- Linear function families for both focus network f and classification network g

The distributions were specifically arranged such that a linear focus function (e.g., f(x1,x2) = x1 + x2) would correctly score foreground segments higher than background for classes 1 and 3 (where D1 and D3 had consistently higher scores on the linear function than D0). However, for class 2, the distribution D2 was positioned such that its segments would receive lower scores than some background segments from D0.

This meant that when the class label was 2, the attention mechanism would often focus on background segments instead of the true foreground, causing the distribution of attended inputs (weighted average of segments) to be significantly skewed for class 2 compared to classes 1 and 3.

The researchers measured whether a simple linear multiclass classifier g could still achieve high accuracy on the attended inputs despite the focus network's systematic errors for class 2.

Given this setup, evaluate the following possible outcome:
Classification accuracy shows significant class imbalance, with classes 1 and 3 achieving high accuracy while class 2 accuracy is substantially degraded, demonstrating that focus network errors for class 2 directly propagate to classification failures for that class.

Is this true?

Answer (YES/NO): NO